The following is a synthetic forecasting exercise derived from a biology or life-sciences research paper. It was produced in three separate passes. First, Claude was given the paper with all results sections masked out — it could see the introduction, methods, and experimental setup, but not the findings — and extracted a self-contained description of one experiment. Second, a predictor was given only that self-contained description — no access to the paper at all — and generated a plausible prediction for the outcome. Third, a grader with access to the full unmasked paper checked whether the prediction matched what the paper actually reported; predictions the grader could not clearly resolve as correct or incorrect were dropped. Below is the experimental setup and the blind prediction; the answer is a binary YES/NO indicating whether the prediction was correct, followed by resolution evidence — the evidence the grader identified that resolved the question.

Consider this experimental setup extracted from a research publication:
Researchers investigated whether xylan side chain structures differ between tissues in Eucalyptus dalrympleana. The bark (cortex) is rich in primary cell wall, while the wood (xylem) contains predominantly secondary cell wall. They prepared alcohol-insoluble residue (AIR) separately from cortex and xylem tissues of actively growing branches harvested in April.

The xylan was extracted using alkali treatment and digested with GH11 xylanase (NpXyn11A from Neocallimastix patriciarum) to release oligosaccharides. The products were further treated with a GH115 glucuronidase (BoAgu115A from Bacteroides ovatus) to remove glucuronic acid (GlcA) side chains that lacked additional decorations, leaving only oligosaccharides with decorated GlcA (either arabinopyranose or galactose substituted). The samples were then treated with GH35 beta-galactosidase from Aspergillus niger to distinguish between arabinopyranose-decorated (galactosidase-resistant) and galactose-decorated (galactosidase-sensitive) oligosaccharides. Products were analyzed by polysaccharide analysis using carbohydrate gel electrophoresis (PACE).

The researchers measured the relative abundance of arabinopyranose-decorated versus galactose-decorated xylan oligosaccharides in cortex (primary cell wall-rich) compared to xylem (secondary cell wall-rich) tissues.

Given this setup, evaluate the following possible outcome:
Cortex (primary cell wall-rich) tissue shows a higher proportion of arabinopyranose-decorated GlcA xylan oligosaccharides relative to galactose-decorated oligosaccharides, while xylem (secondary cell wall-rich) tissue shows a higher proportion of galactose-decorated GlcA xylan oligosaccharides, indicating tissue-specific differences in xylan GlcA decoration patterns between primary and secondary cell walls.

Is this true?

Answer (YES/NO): YES